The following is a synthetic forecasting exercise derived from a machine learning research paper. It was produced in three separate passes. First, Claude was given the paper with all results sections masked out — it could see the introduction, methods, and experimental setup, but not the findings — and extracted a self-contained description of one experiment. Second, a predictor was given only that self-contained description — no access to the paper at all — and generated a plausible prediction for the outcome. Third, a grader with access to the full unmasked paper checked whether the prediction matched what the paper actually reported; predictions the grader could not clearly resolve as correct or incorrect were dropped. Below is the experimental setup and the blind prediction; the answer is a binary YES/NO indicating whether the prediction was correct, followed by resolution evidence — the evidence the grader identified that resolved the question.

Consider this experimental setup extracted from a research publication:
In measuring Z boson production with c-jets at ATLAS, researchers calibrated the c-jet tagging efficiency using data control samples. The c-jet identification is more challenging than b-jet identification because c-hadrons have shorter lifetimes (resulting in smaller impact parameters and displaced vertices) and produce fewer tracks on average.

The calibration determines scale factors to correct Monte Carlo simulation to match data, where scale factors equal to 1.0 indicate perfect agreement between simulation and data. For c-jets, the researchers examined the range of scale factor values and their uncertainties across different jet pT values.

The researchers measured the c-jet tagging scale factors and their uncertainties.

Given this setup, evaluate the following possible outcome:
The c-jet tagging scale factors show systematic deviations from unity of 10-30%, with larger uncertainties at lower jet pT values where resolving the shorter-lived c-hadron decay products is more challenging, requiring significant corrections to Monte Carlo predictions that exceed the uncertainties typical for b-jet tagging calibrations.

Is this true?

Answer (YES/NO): NO